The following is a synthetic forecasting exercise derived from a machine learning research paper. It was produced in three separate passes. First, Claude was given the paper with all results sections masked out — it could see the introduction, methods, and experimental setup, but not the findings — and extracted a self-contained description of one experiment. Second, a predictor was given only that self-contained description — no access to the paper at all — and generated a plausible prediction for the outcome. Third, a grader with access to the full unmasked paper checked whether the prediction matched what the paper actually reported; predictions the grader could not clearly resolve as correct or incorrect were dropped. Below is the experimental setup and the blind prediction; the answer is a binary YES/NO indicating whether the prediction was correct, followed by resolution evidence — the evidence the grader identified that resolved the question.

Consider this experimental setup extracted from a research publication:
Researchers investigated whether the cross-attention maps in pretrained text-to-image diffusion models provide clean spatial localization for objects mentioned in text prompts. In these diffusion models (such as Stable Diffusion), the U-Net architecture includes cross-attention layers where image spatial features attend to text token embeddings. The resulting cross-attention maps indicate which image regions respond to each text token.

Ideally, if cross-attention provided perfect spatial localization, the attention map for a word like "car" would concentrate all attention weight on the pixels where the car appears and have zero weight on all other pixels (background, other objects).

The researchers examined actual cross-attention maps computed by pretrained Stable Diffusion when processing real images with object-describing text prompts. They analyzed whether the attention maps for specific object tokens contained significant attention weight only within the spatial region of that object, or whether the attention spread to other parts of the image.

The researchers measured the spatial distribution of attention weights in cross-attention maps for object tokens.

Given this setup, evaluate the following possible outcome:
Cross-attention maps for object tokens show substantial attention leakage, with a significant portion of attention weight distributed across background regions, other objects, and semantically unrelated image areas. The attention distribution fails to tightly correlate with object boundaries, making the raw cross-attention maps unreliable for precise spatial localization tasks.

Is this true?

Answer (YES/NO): NO